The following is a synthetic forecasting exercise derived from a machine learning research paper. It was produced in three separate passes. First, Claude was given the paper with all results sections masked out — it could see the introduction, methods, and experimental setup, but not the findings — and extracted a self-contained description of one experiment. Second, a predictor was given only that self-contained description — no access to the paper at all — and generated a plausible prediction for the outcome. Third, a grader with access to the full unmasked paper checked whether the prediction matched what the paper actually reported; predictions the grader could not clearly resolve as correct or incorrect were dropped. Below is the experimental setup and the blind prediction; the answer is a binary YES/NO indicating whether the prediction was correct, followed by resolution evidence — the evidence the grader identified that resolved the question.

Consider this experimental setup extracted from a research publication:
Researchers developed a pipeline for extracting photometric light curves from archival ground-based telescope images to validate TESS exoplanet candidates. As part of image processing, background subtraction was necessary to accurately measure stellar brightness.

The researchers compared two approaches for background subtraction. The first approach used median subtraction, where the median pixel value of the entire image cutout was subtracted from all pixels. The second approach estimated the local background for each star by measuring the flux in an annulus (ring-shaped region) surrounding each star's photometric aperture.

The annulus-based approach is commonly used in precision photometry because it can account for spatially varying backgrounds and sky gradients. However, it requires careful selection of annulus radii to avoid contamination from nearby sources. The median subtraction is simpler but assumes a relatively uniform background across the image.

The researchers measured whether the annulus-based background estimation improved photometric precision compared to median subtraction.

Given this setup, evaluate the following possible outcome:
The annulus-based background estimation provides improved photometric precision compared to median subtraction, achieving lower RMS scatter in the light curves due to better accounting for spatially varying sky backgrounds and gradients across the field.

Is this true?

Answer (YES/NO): NO